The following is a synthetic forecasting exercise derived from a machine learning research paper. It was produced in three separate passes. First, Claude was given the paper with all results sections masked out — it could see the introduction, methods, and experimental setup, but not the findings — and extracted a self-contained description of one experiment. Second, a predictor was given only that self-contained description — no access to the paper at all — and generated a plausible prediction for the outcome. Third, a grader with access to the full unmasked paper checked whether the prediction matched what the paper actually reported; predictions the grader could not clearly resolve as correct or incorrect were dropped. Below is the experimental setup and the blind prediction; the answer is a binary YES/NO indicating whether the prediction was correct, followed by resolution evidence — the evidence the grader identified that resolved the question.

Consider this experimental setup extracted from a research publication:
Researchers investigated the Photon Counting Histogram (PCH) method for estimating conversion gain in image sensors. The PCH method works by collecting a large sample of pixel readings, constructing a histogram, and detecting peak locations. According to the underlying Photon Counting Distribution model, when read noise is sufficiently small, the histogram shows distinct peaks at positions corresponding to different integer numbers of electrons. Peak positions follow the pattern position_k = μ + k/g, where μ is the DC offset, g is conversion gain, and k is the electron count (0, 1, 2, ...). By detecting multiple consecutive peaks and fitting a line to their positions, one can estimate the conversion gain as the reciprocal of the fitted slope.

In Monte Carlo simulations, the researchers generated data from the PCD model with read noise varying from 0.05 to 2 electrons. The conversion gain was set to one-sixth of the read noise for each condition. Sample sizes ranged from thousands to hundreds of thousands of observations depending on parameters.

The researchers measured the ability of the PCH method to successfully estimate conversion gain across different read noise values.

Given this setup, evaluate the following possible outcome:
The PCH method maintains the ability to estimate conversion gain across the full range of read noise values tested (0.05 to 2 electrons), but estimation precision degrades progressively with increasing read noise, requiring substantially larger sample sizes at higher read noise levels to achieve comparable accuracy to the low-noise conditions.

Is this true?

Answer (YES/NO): NO